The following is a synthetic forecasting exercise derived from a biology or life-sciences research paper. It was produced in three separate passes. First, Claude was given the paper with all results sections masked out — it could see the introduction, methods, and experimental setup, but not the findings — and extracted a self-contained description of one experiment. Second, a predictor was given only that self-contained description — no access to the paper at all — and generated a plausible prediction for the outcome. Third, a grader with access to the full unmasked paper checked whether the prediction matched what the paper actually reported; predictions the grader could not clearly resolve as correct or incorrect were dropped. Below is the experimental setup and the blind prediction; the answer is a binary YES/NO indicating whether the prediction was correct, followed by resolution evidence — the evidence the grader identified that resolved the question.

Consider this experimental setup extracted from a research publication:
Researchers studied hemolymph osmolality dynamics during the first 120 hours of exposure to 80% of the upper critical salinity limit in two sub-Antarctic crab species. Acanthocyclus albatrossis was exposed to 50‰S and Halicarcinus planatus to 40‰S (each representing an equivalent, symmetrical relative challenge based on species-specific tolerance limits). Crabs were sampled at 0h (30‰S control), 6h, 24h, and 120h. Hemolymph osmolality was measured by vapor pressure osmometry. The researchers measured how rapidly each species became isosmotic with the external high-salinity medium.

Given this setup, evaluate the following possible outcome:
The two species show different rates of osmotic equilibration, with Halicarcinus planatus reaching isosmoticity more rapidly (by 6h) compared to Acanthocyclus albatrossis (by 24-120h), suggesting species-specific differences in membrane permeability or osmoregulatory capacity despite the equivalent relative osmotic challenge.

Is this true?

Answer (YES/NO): NO